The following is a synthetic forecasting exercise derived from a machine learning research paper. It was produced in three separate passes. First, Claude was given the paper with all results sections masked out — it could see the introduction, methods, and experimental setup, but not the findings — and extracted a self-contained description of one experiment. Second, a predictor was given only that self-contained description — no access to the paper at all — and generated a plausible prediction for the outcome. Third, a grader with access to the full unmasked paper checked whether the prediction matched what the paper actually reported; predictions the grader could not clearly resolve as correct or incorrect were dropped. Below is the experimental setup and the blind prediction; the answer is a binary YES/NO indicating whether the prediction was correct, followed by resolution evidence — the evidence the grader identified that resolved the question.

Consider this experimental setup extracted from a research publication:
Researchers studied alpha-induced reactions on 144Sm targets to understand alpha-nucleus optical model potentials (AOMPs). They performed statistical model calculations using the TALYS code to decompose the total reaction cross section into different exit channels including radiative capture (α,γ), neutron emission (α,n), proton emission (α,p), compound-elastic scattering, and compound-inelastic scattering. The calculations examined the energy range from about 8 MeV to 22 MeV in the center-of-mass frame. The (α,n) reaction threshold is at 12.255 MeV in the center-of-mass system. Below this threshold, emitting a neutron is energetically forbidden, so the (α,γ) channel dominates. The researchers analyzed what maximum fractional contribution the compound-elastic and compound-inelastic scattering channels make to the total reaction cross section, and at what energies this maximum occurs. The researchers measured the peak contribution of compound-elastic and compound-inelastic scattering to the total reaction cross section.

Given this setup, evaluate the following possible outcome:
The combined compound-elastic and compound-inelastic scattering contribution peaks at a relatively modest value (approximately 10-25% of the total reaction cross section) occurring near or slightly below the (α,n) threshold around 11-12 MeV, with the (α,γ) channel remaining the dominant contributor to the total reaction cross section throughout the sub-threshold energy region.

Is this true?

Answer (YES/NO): YES